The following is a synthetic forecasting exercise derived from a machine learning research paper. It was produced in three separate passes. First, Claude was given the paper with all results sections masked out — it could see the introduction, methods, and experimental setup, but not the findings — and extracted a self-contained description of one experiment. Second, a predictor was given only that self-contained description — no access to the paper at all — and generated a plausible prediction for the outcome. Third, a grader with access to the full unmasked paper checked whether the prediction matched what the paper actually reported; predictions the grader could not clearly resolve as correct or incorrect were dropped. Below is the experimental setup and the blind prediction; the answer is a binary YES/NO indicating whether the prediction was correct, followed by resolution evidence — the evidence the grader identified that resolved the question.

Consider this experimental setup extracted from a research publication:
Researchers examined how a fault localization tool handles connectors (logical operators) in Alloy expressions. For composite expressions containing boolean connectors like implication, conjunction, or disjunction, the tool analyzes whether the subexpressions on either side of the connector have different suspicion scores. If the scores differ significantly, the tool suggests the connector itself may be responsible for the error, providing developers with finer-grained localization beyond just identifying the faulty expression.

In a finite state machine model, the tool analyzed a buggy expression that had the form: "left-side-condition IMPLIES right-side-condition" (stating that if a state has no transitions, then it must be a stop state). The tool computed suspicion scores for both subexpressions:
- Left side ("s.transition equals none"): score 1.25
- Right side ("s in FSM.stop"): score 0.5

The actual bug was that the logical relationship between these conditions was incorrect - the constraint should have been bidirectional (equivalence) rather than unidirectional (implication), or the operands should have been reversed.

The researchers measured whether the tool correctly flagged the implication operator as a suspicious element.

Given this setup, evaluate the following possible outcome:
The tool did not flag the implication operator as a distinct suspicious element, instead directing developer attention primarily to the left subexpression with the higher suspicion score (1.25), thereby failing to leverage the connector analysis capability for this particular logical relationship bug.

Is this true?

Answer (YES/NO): NO